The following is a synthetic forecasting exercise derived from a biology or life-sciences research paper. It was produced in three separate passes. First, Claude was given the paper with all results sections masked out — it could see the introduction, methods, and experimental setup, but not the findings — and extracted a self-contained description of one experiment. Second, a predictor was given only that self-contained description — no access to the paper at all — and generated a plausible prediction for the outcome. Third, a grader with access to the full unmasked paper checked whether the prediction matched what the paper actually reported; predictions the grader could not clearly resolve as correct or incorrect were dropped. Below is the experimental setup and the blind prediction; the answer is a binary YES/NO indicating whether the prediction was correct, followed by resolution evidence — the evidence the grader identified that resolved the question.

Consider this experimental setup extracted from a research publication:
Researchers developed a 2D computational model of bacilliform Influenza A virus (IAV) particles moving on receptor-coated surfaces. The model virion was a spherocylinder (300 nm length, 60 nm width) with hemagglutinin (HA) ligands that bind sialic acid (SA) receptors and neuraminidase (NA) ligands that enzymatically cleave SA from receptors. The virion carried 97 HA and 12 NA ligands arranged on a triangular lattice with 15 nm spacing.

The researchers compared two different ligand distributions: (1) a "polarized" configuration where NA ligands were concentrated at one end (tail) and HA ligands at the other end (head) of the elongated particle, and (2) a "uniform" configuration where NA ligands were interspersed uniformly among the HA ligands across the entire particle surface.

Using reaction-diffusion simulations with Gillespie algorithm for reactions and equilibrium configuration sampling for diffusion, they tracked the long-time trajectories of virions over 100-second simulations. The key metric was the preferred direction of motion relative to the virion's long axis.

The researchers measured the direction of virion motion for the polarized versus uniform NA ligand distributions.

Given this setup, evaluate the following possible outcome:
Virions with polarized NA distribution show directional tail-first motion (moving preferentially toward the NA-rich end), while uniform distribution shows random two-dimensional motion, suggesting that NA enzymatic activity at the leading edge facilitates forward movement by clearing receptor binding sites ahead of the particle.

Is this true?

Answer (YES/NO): NO